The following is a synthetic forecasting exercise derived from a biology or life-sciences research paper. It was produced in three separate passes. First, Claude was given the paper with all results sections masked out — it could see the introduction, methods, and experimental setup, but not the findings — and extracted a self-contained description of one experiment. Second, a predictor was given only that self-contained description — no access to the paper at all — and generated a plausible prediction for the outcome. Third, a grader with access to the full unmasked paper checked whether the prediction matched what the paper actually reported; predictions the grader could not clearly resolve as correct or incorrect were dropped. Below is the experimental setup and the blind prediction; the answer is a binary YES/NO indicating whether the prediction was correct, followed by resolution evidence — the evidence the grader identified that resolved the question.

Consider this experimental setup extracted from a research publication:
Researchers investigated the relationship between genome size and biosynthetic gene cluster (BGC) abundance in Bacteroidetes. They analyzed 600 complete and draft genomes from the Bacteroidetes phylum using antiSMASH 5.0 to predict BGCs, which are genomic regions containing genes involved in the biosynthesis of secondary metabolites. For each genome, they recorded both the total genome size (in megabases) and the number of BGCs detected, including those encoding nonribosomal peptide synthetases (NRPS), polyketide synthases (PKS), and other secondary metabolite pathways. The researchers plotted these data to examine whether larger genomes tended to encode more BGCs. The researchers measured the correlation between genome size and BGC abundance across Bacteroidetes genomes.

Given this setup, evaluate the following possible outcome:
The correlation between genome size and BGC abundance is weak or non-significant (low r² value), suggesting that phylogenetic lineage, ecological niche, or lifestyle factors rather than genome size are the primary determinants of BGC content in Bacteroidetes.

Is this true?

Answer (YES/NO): NO